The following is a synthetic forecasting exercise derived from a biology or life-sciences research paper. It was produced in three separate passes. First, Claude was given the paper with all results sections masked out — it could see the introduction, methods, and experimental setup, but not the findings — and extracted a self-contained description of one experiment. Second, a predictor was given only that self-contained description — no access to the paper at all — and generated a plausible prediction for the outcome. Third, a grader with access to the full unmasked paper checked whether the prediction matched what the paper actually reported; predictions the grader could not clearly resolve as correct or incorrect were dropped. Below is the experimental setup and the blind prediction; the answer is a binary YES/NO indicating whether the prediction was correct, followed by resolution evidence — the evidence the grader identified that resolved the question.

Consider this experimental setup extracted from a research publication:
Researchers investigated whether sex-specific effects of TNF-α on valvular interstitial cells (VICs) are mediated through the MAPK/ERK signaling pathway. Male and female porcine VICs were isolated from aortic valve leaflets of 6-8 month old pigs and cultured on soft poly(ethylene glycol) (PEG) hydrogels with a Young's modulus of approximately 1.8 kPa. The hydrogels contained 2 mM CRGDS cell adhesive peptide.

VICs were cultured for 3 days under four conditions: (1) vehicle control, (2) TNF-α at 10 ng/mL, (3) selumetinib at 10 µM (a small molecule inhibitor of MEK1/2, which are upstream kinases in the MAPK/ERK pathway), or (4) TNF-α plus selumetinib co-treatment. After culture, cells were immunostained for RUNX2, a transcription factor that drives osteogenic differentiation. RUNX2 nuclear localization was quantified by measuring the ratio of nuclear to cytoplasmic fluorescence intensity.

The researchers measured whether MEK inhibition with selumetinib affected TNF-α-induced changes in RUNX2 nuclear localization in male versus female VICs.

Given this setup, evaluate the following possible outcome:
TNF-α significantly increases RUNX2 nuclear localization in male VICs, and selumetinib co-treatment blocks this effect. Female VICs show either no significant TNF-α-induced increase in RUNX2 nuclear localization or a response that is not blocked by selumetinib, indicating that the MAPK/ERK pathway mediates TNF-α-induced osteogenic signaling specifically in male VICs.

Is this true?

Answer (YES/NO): NO